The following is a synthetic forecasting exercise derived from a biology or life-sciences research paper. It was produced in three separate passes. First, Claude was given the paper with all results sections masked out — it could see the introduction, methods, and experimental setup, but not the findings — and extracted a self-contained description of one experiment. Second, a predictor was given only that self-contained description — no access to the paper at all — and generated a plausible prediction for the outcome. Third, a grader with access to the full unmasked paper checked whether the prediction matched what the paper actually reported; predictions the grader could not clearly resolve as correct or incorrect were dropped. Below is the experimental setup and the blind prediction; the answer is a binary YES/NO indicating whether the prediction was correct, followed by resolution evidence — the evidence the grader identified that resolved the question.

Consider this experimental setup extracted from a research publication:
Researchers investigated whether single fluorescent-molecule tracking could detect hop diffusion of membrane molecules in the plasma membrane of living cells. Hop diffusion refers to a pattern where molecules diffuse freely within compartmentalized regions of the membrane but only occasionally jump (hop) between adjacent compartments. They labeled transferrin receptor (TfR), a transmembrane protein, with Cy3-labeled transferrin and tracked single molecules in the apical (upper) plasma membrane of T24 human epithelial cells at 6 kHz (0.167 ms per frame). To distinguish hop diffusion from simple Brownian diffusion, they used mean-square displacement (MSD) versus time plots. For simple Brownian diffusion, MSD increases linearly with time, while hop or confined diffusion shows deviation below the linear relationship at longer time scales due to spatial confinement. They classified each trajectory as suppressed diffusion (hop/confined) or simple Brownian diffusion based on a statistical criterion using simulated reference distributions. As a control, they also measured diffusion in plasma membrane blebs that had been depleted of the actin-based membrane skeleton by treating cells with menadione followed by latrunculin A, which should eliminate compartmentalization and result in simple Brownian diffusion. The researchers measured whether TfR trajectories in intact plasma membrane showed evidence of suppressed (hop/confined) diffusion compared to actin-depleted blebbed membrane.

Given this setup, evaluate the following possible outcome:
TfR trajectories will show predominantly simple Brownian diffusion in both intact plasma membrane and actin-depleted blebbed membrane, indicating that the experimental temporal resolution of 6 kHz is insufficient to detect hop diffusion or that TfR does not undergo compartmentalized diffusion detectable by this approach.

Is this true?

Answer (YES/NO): NO